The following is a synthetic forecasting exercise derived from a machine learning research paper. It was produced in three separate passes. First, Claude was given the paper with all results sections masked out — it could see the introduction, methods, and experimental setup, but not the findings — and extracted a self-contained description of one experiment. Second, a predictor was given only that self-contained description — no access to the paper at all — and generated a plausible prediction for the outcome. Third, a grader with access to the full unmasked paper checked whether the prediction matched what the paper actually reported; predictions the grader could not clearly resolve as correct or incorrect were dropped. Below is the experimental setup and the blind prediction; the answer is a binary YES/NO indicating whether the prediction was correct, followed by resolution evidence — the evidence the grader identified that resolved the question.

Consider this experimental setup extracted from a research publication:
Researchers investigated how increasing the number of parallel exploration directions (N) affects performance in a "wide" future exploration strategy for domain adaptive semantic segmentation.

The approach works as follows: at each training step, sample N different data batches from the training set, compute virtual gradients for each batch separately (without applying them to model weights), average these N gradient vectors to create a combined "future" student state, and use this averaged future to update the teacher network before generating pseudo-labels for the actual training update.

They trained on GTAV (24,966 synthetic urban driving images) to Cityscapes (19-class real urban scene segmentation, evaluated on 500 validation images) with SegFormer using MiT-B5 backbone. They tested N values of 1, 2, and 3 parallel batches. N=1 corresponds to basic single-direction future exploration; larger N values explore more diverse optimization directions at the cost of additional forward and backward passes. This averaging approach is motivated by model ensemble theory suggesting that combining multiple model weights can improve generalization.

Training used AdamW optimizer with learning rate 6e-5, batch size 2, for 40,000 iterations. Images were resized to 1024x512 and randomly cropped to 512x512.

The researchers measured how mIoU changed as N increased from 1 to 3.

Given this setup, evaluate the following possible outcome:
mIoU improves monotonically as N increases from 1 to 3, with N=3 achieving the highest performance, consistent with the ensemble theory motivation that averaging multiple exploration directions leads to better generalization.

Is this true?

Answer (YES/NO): NO